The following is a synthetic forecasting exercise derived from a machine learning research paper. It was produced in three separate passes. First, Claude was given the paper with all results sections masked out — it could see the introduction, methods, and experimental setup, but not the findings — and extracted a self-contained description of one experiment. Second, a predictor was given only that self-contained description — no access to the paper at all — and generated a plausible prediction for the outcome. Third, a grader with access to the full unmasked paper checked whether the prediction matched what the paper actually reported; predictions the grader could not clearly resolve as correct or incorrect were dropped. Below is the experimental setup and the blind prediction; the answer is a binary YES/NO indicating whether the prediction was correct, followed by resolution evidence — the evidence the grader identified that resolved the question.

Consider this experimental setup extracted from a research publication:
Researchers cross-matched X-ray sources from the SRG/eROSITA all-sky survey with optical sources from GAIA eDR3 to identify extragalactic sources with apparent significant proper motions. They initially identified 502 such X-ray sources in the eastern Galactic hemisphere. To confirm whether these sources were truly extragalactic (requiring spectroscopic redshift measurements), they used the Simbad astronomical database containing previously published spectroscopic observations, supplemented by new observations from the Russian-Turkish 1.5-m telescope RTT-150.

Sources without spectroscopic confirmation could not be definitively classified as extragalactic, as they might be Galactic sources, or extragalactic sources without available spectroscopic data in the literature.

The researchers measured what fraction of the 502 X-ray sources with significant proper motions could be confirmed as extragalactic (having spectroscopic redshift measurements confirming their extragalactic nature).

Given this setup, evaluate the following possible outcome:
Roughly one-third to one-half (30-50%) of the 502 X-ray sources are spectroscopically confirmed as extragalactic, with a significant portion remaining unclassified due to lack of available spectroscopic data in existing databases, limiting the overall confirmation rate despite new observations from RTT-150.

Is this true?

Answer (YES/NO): YES